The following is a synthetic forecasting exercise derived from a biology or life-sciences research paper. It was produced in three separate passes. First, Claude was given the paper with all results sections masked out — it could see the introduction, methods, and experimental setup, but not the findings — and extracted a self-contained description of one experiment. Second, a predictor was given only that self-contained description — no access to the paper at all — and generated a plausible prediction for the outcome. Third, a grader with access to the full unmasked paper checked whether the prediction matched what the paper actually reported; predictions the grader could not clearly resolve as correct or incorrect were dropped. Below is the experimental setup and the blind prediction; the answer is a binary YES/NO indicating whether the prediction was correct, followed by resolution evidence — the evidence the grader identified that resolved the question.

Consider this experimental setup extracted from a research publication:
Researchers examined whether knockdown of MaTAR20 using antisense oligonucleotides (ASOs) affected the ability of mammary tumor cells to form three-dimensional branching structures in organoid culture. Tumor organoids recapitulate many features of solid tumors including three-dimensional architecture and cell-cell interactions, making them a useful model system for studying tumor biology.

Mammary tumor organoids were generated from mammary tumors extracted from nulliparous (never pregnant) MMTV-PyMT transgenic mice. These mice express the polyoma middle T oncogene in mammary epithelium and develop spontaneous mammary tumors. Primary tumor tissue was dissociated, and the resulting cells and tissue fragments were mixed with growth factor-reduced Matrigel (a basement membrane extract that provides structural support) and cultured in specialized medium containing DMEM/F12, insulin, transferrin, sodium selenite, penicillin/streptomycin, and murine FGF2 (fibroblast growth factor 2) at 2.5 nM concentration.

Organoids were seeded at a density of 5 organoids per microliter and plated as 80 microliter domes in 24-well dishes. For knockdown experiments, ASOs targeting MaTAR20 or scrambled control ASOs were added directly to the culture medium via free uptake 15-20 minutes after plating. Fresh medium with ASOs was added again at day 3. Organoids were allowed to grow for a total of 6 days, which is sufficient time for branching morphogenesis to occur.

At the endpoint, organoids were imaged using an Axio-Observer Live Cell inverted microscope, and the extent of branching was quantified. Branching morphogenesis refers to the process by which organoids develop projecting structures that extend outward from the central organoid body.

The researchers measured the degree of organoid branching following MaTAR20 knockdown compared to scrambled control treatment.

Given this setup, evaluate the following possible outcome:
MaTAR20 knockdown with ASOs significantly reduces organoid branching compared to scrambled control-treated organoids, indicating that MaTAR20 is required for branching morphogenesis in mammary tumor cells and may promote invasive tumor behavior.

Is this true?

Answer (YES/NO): YES